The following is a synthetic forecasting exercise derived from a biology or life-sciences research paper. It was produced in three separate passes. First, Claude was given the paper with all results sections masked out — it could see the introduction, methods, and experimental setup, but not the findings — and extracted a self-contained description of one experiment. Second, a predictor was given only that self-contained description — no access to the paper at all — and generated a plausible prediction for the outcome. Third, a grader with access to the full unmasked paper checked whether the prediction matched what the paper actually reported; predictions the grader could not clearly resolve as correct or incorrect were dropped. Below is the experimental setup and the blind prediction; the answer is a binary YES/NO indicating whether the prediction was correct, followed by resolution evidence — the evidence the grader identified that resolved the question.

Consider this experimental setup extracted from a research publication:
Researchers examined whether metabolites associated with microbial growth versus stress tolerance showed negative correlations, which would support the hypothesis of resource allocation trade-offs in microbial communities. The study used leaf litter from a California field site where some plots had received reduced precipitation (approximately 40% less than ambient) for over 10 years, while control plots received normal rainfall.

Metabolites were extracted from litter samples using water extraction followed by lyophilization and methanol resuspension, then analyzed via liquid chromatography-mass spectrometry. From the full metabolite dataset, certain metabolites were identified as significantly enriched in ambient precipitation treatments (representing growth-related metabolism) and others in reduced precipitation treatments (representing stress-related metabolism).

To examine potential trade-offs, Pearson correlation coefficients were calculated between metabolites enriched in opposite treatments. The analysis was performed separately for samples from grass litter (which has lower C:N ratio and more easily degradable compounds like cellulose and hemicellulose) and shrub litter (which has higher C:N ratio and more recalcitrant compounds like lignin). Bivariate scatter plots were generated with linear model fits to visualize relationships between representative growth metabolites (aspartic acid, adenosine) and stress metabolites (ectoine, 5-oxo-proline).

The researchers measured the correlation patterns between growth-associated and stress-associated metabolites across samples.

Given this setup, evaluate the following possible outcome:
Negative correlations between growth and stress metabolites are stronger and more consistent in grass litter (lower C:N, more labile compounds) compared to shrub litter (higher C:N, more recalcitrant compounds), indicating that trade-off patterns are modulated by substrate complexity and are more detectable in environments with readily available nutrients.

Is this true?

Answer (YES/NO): YES